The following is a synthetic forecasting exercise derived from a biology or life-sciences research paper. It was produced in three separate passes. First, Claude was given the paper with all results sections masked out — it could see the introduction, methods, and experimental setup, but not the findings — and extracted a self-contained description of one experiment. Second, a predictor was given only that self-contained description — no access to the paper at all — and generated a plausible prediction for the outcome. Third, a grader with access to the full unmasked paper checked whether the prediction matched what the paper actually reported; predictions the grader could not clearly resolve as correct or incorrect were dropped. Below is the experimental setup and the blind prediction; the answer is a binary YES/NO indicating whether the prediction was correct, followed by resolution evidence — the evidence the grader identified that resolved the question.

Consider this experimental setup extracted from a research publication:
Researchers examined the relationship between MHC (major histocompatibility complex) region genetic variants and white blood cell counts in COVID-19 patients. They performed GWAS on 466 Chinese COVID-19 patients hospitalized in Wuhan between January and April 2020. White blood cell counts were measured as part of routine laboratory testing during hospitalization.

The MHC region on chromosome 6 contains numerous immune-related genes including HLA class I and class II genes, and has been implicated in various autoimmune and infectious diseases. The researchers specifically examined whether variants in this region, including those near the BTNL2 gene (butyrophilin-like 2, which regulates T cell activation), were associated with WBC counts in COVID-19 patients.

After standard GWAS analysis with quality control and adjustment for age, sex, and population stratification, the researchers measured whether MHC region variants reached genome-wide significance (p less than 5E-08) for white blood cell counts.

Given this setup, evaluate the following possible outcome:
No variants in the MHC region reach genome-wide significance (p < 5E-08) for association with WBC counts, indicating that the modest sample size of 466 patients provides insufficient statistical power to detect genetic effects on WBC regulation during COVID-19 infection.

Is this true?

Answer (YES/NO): NO